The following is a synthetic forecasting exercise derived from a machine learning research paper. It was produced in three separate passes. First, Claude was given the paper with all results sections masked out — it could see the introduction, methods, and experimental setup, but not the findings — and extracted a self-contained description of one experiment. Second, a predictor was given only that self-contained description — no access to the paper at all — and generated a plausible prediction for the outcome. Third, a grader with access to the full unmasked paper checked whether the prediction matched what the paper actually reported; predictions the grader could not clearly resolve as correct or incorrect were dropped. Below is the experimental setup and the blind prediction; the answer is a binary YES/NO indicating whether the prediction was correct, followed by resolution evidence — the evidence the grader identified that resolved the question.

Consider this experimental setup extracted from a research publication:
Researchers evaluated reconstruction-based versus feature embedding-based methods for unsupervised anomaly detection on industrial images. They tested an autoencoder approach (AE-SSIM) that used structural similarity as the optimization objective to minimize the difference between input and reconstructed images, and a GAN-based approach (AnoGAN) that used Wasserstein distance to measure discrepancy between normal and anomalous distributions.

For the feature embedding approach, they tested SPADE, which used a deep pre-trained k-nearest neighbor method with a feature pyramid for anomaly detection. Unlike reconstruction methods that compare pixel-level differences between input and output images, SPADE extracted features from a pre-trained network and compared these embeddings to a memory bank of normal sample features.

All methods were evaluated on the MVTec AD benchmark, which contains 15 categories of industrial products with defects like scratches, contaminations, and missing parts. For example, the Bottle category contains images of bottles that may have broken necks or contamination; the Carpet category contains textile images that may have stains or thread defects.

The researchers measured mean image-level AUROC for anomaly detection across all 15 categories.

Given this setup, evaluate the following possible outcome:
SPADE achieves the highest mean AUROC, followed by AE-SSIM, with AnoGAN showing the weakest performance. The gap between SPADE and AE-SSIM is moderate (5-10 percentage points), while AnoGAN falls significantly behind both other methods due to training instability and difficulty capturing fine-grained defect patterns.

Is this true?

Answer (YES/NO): NO